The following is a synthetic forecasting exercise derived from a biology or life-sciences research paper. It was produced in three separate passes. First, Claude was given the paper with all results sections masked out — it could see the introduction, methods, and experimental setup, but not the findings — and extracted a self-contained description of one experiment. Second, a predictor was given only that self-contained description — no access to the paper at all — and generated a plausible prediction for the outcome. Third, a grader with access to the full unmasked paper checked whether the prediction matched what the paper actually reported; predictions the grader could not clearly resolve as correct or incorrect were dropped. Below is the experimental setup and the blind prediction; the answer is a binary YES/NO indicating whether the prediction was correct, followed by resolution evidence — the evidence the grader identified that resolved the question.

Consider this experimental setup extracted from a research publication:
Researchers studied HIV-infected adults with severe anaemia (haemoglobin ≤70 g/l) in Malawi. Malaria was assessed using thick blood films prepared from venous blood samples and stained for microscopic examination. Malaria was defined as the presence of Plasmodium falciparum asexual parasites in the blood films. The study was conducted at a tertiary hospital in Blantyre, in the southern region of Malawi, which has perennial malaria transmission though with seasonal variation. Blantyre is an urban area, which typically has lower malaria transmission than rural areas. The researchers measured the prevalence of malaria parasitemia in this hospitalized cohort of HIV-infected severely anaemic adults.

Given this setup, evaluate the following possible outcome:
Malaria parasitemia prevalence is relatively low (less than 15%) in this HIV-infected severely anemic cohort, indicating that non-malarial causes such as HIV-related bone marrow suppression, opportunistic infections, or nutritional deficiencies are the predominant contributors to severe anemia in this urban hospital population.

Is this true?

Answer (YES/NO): YES